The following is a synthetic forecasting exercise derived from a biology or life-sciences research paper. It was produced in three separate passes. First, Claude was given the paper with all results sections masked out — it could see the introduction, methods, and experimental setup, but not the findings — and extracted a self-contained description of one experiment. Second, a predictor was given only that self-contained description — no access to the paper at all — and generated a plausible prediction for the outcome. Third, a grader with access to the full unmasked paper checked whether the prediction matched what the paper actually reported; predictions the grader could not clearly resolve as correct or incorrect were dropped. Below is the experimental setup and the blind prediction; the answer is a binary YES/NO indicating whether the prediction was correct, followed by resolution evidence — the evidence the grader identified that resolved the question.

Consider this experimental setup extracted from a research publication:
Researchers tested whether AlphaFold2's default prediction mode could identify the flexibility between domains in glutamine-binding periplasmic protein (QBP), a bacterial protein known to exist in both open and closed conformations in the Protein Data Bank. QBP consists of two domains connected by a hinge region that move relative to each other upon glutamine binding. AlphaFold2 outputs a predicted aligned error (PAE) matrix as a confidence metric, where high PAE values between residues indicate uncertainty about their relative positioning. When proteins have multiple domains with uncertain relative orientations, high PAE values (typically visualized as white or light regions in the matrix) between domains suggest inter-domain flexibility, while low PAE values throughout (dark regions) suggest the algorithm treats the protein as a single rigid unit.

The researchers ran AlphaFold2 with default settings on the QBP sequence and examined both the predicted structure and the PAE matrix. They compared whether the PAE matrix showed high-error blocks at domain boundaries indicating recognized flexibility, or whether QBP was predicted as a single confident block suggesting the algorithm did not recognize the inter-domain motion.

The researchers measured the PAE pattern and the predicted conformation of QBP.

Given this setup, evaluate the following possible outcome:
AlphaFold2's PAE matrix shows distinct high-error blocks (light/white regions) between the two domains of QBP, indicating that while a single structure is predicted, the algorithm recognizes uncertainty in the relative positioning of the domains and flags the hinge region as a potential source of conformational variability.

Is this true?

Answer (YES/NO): NO